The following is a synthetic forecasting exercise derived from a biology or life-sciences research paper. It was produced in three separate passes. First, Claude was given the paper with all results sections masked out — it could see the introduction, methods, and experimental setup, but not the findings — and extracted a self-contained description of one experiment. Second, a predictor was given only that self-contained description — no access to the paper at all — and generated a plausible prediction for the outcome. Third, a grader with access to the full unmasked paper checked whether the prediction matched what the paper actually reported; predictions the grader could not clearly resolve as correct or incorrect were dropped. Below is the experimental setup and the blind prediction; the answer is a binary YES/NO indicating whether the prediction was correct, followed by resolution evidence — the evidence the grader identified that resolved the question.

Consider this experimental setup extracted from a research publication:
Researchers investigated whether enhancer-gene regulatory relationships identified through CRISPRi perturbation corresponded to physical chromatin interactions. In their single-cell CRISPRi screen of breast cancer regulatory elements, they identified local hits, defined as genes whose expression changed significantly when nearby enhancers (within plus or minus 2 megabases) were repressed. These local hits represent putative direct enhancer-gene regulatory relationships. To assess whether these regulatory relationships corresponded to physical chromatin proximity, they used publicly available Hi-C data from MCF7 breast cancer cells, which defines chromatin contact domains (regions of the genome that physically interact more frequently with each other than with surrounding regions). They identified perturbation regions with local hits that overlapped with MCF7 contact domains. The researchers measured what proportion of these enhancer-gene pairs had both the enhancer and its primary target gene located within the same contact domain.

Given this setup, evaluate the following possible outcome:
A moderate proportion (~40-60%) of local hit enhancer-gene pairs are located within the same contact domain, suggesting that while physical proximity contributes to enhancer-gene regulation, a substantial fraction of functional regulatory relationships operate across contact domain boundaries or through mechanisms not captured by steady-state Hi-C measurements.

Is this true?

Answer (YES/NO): NO